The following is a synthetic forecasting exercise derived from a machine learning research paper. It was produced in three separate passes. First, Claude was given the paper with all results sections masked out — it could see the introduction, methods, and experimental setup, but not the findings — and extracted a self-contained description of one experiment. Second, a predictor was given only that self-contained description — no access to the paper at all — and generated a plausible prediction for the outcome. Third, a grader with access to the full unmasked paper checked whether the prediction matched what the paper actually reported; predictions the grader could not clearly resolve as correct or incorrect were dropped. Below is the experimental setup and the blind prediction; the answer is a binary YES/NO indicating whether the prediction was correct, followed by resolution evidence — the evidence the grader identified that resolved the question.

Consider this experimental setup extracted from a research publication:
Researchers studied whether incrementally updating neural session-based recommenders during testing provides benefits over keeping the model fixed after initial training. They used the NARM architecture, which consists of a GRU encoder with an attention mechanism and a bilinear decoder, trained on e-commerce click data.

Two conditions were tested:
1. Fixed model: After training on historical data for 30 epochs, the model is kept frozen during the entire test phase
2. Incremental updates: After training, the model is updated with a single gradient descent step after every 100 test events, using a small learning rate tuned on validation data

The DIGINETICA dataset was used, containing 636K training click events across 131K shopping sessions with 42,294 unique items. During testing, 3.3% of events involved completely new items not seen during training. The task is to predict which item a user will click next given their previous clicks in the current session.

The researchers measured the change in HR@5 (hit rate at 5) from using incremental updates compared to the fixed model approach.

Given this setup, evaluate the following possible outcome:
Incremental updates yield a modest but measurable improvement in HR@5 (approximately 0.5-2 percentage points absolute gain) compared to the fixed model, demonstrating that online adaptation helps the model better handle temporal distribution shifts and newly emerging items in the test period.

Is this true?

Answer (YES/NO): NO